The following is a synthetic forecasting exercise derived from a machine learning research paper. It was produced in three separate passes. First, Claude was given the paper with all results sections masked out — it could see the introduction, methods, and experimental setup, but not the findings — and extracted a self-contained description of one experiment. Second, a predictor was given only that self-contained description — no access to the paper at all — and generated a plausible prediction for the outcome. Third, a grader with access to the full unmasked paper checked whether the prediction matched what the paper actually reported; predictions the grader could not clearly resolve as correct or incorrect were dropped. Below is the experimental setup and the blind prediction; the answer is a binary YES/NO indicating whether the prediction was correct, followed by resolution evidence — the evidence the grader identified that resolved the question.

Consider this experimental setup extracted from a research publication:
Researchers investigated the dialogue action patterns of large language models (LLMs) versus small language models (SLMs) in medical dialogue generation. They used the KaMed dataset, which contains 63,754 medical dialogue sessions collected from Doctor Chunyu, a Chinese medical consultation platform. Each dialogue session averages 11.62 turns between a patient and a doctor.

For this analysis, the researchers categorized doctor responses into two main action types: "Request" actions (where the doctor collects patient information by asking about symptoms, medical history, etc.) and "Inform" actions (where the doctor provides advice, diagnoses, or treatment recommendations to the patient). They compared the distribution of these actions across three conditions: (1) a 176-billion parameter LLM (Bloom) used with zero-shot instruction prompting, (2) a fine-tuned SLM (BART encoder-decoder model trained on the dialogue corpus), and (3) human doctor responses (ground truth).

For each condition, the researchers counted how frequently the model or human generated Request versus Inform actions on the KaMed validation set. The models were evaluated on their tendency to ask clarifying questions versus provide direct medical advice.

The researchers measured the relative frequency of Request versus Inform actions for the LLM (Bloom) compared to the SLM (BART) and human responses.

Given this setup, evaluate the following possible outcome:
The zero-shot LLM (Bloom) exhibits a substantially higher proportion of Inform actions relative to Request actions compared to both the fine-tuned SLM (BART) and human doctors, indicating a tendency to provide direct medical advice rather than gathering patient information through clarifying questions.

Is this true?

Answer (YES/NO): YES